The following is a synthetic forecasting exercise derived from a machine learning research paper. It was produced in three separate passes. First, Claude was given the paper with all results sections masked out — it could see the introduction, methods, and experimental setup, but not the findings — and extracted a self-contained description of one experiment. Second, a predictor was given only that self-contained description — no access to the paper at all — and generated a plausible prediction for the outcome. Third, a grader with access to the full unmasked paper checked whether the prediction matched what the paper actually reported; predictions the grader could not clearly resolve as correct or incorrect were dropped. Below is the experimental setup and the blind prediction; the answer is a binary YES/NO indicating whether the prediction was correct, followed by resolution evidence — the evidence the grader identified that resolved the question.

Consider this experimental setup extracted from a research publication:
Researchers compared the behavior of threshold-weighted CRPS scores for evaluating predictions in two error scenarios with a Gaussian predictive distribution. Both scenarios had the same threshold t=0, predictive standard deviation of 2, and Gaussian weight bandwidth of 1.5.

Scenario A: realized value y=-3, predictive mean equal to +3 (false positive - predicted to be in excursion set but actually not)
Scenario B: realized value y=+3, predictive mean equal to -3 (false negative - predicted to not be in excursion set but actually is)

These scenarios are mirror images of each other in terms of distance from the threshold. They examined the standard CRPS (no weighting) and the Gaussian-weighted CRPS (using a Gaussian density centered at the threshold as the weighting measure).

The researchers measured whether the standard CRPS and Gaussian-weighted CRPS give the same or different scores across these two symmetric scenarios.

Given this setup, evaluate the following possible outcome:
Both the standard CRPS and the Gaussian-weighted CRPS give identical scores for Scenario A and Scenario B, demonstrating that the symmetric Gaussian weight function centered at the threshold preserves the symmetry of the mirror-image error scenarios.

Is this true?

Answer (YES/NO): YES